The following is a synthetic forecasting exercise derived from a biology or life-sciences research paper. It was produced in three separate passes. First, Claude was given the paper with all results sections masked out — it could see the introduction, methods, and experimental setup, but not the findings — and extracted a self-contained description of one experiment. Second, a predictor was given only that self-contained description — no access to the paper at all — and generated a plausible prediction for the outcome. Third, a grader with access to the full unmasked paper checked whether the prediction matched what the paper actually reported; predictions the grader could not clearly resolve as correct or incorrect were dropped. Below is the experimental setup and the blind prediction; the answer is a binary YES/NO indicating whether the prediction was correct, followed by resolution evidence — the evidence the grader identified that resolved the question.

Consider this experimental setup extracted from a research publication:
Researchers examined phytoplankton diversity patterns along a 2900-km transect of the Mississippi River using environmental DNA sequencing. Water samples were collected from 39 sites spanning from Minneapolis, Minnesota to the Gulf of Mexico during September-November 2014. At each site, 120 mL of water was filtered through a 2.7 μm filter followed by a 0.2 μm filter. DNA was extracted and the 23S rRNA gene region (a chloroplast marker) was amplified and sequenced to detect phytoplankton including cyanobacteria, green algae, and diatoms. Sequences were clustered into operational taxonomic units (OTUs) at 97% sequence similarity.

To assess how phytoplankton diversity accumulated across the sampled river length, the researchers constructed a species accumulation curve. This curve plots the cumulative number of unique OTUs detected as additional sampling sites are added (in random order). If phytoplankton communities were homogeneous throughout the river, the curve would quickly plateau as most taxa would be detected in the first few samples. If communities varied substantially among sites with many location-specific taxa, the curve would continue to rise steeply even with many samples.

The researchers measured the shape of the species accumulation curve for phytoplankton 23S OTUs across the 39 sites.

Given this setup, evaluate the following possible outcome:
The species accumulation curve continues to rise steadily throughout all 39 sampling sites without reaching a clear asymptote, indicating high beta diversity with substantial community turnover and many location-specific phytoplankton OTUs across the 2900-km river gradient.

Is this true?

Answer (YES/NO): NO